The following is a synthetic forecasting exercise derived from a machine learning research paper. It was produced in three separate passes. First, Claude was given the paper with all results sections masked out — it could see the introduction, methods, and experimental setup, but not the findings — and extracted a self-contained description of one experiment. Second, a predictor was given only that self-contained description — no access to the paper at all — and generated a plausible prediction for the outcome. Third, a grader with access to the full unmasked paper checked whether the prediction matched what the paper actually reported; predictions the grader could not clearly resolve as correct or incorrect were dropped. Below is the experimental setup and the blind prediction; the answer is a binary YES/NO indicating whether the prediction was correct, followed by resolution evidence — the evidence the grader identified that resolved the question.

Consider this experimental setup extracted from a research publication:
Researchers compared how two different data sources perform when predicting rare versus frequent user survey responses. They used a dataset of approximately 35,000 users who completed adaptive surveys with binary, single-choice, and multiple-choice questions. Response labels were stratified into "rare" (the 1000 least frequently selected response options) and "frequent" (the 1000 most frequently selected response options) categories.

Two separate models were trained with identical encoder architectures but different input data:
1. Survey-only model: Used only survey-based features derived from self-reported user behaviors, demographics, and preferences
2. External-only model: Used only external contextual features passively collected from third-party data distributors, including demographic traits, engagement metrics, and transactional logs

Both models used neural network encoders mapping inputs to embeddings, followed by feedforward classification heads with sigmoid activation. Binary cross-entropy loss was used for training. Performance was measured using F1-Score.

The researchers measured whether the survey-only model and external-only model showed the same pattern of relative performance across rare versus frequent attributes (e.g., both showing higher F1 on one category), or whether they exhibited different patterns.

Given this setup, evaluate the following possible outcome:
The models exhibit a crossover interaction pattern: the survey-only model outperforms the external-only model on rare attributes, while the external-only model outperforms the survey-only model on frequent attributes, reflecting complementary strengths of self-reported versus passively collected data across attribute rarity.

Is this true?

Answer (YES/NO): NO